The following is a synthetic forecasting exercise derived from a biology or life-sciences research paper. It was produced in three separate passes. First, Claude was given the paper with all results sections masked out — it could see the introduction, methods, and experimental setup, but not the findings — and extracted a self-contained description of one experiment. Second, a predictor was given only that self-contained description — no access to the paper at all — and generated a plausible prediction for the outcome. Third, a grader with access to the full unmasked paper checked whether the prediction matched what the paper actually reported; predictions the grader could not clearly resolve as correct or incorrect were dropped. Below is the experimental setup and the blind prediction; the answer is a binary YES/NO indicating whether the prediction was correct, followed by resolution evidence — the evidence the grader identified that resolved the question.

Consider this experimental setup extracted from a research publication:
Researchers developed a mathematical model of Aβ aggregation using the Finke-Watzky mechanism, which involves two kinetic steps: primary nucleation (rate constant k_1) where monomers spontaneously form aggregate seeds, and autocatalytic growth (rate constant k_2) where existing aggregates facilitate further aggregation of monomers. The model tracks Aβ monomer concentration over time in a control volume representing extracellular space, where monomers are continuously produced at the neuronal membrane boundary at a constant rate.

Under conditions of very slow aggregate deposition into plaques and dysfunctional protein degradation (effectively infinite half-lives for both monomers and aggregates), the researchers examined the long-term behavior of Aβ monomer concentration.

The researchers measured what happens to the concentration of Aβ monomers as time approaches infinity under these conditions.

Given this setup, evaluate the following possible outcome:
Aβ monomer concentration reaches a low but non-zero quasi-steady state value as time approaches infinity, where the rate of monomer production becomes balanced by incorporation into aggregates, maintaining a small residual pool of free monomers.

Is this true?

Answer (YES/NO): NO